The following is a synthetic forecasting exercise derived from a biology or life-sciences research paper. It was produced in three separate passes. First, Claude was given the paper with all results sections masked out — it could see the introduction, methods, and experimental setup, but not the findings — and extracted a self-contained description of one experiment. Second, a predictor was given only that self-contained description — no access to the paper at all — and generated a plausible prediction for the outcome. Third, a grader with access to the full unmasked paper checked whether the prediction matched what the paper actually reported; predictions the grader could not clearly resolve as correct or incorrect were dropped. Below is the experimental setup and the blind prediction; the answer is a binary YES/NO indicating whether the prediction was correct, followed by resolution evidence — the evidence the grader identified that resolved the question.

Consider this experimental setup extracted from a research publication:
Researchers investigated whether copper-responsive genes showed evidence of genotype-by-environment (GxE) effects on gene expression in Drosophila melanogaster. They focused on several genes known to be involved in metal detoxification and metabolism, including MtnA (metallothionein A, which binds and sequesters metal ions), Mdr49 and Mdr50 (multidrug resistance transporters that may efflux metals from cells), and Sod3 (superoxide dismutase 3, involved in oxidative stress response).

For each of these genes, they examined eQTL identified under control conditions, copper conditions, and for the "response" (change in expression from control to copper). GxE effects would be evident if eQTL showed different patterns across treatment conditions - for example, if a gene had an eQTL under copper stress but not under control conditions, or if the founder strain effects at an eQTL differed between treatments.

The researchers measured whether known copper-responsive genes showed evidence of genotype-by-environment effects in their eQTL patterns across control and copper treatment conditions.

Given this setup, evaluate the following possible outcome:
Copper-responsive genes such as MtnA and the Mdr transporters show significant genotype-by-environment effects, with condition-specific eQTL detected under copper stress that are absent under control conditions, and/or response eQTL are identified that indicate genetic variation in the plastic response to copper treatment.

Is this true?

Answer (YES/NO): YES